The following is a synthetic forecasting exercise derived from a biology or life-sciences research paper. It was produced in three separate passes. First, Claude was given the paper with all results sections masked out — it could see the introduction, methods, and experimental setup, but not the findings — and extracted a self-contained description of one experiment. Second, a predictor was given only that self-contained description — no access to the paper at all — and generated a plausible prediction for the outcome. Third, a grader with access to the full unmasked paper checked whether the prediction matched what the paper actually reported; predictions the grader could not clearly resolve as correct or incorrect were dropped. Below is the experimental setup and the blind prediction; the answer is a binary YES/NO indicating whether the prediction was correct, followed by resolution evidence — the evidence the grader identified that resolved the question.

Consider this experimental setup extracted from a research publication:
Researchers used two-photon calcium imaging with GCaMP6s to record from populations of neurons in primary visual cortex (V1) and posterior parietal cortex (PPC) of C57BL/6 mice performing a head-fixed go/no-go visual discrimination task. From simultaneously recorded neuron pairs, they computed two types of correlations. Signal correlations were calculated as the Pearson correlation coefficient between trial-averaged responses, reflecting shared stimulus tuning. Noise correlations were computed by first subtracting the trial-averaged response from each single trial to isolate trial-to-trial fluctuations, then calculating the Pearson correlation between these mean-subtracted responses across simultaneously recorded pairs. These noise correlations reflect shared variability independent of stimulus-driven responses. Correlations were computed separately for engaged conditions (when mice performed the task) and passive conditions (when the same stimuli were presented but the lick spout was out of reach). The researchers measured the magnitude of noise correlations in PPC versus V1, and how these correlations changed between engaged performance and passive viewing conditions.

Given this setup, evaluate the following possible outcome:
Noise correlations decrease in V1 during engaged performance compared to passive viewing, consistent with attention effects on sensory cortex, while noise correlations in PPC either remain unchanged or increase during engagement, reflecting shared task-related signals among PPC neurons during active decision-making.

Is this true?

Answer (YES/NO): NO